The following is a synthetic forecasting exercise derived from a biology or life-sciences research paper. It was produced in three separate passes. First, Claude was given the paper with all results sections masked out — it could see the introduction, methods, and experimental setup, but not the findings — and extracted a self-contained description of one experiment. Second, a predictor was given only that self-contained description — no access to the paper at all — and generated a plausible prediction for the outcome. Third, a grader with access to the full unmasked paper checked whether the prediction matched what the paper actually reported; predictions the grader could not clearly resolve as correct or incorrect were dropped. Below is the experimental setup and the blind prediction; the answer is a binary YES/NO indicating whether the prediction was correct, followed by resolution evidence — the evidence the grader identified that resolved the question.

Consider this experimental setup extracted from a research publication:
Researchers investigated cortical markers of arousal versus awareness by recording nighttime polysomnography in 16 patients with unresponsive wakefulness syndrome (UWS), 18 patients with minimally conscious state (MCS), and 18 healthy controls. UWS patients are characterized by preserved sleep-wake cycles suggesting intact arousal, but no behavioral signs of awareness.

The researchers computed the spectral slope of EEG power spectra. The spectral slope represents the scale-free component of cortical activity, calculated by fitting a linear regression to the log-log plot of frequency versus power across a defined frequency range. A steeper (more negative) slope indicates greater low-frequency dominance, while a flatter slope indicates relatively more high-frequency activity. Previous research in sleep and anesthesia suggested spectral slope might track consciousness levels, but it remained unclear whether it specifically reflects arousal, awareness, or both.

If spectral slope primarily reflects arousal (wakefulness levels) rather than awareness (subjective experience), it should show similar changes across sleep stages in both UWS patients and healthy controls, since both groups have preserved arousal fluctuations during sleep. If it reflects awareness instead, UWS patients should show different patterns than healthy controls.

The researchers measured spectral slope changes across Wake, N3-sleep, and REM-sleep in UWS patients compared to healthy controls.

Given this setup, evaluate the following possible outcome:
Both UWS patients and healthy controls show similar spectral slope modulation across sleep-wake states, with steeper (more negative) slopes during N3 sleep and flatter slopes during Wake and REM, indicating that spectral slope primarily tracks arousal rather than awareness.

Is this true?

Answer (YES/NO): YES